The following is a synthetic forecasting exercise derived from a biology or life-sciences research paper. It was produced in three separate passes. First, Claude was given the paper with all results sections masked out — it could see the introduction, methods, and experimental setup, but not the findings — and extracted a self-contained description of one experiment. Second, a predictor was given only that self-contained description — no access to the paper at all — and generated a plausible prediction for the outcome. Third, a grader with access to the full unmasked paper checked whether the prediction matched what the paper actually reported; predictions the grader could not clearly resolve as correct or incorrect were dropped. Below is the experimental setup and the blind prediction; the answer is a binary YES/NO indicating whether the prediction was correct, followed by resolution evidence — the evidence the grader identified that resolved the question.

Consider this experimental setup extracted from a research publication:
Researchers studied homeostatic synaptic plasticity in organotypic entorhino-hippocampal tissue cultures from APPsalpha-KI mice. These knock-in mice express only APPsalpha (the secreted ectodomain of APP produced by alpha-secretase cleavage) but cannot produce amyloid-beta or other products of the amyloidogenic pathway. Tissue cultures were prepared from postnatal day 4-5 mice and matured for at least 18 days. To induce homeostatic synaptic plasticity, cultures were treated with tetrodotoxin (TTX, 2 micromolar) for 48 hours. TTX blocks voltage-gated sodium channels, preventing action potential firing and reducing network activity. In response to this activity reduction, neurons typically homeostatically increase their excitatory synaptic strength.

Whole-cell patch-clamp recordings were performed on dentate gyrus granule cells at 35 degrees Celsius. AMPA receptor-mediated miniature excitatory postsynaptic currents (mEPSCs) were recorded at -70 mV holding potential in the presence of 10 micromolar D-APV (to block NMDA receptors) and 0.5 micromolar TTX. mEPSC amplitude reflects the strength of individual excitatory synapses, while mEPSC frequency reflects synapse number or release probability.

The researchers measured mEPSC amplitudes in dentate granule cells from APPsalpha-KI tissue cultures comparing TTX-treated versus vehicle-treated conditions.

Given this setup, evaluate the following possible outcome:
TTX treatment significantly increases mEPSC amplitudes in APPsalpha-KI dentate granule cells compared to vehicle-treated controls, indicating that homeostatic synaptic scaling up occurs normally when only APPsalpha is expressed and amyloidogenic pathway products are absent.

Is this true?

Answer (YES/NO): NO